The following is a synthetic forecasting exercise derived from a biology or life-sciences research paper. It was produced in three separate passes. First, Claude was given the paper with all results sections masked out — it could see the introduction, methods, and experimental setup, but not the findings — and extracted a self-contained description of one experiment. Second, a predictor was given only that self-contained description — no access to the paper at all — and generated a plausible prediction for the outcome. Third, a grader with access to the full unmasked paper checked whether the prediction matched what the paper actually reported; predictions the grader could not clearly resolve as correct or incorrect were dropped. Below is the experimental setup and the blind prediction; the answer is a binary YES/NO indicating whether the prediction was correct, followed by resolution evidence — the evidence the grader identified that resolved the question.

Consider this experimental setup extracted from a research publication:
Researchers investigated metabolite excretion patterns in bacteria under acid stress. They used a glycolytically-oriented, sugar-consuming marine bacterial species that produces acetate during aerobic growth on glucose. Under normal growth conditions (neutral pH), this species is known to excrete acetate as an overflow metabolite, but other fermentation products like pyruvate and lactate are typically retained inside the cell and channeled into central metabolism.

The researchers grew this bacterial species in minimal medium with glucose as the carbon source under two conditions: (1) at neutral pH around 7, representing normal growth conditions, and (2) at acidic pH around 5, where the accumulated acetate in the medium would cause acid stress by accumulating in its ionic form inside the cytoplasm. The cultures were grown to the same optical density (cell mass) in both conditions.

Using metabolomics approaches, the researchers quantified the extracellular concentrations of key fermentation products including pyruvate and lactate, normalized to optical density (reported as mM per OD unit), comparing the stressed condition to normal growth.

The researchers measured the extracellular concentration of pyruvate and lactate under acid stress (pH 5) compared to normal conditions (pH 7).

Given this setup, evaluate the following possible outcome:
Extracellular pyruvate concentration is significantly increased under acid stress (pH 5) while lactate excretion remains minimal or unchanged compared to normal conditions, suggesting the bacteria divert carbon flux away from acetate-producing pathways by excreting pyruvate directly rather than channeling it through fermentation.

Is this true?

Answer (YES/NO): NO